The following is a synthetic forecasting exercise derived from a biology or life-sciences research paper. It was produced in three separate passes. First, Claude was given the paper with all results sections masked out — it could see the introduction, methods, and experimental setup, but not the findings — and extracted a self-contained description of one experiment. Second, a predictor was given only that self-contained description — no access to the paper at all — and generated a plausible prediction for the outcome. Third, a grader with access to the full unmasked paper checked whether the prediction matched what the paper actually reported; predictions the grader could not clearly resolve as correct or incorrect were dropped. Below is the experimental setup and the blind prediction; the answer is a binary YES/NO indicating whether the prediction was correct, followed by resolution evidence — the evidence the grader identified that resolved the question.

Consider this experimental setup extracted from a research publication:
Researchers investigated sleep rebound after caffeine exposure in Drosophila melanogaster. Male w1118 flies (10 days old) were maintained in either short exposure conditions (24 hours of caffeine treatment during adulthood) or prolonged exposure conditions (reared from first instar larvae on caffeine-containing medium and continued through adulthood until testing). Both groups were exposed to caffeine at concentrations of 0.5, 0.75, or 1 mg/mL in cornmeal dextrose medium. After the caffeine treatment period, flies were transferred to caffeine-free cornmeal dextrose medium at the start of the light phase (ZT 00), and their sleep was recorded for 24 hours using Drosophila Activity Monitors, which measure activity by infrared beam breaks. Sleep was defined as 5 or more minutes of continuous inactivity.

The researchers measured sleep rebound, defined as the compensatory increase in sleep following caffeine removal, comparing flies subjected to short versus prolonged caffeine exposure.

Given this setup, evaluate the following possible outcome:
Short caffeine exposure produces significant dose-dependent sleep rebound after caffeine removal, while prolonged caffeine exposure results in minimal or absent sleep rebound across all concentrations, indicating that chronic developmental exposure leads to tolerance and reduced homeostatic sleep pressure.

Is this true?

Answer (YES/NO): NO